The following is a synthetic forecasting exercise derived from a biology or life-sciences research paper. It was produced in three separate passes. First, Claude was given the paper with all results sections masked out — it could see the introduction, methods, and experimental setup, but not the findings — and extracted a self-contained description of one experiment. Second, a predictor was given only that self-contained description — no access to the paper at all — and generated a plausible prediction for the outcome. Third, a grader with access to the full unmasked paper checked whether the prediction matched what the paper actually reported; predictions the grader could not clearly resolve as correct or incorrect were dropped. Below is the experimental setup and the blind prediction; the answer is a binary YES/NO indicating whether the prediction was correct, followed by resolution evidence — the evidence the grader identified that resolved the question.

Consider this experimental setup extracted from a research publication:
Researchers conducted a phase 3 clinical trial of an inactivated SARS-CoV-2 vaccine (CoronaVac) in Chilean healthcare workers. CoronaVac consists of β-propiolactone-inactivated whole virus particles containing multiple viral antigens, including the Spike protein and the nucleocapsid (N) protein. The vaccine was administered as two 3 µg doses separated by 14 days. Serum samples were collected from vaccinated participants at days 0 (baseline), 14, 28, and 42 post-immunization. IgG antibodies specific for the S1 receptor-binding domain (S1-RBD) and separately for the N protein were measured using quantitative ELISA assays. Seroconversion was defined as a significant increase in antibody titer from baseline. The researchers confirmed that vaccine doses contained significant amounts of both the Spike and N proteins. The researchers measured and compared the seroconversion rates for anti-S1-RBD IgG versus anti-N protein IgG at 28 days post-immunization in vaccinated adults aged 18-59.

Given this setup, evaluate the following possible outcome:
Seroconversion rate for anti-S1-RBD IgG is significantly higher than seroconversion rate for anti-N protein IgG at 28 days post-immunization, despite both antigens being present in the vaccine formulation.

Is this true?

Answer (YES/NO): YES